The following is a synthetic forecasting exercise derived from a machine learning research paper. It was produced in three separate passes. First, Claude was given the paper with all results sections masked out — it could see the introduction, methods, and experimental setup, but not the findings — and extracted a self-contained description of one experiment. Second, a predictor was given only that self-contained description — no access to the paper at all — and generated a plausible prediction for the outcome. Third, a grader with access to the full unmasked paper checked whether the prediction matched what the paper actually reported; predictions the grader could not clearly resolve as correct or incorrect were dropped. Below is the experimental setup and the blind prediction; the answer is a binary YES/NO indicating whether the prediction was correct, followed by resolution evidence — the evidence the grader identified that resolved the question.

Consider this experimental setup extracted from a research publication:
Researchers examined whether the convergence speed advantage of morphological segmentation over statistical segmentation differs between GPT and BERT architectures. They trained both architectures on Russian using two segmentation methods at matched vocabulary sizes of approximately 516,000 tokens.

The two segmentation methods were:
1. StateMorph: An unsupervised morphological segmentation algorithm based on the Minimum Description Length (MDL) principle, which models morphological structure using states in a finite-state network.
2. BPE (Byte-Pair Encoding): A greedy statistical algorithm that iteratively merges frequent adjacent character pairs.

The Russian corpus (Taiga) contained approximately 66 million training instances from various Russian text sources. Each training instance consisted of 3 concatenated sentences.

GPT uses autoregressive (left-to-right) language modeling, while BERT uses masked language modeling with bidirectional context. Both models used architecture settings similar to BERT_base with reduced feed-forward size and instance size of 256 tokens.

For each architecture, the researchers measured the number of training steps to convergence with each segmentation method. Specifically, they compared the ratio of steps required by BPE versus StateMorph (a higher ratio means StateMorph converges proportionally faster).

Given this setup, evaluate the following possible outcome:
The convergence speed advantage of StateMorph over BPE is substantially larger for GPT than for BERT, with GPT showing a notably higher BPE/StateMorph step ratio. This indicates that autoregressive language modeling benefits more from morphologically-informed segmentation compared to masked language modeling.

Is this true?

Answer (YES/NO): YES